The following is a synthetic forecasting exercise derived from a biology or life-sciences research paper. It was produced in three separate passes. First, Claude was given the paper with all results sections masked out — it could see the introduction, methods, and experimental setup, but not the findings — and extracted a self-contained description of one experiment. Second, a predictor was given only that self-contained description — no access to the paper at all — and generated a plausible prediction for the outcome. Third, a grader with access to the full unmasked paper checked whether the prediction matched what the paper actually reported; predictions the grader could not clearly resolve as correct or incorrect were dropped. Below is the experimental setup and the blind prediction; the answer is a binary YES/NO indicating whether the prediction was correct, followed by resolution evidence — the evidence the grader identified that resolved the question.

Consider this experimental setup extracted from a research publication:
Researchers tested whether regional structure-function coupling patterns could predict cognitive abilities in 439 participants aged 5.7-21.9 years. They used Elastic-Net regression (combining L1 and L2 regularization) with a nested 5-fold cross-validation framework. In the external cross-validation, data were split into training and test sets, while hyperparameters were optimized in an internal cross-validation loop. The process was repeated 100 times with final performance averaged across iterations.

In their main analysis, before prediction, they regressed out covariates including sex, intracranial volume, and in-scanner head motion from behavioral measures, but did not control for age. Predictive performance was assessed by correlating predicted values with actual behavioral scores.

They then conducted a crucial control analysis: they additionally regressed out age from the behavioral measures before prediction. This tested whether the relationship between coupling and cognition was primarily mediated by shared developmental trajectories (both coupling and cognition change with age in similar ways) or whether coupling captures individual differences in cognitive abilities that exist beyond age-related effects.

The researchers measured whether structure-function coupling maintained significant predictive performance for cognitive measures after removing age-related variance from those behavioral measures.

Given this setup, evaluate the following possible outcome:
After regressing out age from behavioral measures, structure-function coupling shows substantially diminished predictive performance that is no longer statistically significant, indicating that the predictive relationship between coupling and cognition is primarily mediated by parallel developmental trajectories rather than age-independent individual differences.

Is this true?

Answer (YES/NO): NO